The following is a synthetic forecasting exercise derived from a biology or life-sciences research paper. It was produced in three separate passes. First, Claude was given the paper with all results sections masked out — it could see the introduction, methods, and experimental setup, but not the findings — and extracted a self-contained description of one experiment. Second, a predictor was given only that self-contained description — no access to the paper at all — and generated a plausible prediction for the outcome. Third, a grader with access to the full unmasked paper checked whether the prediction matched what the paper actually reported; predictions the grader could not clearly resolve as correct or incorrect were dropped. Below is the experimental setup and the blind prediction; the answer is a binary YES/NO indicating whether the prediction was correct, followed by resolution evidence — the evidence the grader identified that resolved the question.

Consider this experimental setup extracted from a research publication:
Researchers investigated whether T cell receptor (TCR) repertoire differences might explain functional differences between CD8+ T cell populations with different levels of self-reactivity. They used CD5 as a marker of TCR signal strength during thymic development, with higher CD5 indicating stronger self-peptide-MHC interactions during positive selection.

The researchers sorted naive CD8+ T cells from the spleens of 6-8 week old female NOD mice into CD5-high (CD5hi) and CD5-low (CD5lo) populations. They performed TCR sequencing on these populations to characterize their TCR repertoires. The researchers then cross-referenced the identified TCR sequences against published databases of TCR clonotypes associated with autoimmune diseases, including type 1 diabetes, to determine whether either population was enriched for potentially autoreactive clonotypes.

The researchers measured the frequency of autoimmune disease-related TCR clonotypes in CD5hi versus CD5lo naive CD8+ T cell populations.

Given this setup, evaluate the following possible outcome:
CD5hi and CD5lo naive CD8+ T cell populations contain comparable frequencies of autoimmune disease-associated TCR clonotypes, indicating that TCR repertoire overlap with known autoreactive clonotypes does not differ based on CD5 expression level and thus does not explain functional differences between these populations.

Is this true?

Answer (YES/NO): NO